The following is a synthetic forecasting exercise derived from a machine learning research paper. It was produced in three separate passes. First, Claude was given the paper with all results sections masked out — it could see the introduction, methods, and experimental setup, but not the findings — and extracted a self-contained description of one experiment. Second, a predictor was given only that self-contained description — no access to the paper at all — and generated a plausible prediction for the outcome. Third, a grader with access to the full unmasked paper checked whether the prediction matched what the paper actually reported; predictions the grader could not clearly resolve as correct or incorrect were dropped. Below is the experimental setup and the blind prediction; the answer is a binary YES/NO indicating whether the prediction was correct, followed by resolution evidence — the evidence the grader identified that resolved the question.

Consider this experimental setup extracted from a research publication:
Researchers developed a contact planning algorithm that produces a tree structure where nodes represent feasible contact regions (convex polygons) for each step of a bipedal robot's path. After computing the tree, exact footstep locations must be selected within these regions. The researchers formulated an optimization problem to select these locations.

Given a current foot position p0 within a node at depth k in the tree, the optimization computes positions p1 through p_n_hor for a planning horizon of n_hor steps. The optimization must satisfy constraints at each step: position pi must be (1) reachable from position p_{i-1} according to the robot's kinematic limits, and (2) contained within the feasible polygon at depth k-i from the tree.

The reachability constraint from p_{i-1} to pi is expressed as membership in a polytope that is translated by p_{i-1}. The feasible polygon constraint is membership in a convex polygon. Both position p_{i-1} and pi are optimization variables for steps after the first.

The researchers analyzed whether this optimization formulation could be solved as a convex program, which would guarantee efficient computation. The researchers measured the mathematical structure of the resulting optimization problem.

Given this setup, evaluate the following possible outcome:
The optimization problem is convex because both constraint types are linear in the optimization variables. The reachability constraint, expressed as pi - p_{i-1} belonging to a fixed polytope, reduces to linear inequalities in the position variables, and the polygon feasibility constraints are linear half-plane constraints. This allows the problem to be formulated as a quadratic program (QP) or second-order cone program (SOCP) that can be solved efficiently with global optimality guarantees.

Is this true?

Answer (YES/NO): YES